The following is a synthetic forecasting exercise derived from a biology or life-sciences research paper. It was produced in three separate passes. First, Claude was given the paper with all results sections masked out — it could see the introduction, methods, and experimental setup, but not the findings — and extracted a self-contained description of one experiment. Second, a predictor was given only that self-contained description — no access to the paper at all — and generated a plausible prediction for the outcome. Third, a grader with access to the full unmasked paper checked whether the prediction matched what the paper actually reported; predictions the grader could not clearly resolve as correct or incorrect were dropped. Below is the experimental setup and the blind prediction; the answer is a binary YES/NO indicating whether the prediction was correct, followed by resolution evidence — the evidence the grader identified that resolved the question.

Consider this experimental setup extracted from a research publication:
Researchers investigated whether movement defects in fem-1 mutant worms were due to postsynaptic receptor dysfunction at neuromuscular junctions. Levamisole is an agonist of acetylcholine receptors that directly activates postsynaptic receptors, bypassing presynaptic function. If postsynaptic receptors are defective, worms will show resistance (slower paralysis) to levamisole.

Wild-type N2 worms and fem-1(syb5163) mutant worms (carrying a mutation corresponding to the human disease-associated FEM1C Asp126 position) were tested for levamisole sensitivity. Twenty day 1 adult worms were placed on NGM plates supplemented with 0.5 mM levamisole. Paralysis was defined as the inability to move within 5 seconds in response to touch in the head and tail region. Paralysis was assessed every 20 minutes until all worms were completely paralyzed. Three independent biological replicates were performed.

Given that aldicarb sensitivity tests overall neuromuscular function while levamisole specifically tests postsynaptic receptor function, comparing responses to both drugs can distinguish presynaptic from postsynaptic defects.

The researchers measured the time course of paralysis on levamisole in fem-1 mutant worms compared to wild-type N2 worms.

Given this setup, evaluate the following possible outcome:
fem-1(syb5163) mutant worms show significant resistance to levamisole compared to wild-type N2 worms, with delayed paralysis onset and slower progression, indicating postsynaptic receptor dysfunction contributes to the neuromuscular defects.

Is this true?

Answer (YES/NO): NO